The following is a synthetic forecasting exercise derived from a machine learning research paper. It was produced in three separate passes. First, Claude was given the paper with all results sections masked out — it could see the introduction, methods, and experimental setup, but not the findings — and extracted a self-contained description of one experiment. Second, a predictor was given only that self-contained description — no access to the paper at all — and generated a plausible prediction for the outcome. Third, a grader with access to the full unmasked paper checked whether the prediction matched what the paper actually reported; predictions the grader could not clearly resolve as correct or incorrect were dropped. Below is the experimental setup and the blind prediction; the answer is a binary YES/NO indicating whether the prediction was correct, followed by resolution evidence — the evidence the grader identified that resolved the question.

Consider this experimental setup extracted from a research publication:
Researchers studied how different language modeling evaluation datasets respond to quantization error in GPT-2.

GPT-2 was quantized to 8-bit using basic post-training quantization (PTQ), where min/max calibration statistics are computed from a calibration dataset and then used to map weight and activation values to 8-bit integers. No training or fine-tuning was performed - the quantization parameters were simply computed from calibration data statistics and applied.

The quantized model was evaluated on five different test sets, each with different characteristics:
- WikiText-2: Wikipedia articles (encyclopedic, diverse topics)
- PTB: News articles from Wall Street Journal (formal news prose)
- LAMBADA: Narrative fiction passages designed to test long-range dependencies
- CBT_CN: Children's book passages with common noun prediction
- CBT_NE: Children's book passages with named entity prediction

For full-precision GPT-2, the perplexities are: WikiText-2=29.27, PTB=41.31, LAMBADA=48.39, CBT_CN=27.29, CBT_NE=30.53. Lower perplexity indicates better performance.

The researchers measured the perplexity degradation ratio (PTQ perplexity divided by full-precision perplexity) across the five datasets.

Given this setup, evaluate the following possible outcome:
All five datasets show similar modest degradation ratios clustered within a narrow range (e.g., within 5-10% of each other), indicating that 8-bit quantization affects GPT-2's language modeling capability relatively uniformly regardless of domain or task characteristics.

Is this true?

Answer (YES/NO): NO